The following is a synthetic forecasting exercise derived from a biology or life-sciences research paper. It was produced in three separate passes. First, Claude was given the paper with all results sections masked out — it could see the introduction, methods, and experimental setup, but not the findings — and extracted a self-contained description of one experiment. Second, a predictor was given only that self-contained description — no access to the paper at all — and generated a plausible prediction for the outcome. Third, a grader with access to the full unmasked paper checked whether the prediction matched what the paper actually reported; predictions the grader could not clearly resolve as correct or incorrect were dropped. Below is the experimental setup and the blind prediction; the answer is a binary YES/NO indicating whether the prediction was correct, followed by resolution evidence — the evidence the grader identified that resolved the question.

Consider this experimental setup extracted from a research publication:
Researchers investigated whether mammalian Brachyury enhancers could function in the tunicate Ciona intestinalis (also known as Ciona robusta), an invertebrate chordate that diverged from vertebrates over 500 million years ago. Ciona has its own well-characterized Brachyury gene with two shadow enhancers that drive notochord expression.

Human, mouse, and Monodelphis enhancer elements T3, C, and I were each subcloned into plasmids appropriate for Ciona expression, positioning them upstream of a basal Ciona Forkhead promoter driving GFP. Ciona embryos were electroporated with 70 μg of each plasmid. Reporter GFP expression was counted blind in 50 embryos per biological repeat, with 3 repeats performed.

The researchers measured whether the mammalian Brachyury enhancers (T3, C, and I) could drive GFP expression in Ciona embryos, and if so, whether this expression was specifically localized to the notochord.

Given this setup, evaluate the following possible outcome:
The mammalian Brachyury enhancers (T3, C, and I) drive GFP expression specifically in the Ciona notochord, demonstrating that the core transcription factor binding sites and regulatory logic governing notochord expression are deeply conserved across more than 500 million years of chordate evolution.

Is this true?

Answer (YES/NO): NO